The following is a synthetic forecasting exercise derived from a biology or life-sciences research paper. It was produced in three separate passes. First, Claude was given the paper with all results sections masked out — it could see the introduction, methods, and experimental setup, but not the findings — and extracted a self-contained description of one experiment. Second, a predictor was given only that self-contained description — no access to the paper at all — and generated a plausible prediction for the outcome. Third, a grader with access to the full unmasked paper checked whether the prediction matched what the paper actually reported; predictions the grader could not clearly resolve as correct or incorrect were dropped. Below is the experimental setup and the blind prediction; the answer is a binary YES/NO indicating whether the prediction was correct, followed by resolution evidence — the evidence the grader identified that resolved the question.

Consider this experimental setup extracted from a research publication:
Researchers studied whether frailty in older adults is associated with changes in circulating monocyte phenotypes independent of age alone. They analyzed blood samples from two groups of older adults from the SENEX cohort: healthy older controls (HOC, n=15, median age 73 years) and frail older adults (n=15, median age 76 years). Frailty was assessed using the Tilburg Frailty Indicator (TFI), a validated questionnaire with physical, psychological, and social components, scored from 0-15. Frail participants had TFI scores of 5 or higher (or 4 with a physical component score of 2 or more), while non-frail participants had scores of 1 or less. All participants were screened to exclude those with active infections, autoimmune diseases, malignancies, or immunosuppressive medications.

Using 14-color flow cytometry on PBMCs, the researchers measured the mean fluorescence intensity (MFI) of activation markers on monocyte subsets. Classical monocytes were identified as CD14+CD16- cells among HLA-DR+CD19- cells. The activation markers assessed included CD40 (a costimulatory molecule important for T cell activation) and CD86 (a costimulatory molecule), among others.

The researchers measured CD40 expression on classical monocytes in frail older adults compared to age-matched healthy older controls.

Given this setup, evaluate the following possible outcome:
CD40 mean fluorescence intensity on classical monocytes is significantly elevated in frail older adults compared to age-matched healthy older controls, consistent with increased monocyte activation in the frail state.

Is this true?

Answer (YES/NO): YES